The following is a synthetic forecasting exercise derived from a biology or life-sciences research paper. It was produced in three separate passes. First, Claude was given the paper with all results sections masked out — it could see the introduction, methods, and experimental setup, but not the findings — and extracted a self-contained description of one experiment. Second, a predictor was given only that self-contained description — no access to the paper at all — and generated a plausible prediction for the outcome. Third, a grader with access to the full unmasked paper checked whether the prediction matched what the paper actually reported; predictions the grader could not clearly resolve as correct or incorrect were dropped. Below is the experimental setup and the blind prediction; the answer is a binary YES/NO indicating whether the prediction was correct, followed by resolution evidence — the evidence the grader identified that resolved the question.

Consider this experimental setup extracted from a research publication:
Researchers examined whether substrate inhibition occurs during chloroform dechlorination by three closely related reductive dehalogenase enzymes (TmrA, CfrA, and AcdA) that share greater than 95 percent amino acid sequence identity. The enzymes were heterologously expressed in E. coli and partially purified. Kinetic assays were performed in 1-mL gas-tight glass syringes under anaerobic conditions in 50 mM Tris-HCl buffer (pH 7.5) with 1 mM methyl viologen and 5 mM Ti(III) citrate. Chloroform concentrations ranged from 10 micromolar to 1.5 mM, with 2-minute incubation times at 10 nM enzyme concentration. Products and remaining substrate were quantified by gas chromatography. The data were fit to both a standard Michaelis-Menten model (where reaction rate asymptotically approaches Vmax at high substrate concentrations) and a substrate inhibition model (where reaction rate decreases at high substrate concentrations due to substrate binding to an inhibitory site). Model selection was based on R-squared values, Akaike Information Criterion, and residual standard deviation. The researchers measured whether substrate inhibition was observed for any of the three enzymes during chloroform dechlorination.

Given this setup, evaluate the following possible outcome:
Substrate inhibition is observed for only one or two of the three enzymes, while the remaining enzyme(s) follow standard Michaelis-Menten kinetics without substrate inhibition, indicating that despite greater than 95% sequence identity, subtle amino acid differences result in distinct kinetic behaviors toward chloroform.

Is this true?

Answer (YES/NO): YES